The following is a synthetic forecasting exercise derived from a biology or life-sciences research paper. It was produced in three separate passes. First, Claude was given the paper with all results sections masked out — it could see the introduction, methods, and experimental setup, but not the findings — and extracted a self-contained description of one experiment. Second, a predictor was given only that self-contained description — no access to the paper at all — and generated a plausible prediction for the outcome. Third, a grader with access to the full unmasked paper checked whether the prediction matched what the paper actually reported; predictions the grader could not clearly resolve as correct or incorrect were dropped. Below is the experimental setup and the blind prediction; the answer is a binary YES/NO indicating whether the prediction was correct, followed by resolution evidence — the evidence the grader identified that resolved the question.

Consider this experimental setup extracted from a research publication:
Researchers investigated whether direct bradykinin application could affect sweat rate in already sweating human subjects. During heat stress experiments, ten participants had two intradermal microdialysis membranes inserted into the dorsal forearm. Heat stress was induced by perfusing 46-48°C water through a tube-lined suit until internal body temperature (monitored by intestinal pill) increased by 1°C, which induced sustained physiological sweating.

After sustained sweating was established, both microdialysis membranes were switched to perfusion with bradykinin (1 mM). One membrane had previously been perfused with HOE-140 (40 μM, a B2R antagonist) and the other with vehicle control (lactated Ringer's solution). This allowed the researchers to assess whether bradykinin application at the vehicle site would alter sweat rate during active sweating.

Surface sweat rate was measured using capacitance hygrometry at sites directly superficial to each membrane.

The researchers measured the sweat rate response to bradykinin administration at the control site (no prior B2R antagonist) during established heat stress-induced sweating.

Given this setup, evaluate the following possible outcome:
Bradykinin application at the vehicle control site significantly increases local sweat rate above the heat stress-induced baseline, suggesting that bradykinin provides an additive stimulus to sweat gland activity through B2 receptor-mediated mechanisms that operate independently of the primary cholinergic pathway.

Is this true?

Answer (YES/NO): NO